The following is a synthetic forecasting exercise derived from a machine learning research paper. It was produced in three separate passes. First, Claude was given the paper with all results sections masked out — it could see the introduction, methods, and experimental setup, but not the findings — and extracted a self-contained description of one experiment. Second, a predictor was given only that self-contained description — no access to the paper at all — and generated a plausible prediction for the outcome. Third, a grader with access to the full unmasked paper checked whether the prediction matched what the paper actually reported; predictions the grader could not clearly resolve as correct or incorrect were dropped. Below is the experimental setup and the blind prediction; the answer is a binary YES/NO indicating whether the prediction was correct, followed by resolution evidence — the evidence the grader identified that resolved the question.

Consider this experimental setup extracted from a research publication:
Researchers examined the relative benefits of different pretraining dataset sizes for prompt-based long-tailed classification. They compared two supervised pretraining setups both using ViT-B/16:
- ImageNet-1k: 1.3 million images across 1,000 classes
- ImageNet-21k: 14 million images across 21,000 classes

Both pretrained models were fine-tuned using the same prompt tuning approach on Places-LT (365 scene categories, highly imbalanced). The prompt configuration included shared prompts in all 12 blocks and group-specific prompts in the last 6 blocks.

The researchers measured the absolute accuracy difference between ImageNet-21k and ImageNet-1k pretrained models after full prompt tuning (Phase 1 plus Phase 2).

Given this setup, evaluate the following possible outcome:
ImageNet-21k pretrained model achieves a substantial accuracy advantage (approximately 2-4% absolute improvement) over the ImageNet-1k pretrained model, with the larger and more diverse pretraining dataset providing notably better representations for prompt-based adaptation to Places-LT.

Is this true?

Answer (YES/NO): NO